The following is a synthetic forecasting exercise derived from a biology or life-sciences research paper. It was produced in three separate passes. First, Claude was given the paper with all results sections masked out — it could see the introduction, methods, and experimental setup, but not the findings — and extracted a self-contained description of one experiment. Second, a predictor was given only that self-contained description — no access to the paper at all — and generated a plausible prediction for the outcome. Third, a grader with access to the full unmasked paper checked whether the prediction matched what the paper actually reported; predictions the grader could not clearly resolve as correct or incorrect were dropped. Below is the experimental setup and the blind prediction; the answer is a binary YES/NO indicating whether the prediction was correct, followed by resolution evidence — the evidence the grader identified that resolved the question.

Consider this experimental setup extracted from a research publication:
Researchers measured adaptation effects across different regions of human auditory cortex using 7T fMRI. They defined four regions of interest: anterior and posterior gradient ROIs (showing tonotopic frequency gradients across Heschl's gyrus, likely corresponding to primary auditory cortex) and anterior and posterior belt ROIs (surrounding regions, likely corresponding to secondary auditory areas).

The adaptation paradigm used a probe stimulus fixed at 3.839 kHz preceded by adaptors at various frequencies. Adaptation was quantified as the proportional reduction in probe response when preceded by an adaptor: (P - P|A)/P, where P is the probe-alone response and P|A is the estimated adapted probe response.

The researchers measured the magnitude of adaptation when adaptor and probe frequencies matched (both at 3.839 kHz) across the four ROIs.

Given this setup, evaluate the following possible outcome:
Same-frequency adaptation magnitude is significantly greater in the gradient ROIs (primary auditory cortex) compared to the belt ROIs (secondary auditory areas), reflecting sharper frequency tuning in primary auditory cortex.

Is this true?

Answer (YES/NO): NO